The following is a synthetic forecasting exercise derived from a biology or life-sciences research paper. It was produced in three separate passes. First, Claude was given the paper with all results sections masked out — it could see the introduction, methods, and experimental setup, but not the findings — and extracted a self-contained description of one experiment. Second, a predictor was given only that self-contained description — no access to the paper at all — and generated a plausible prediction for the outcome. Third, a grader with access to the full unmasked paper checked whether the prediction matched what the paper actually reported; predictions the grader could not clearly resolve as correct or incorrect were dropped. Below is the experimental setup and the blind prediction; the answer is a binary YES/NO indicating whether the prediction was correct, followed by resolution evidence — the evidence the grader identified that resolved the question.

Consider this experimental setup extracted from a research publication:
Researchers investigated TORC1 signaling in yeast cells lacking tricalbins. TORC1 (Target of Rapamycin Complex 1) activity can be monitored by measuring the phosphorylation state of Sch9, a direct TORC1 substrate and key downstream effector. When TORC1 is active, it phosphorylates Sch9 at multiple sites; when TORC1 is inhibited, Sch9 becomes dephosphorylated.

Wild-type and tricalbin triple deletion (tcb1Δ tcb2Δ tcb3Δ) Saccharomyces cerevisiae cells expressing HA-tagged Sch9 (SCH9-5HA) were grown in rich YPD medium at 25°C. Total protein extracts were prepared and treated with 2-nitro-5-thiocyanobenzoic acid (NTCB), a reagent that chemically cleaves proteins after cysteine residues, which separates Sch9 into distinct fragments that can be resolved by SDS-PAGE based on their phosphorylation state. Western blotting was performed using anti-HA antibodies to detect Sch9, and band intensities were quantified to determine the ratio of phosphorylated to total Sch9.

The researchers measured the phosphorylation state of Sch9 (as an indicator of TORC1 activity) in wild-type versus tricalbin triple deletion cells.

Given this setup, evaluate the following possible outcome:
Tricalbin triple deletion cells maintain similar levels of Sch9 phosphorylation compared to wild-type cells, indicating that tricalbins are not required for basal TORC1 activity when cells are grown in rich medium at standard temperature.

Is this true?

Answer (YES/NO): YES